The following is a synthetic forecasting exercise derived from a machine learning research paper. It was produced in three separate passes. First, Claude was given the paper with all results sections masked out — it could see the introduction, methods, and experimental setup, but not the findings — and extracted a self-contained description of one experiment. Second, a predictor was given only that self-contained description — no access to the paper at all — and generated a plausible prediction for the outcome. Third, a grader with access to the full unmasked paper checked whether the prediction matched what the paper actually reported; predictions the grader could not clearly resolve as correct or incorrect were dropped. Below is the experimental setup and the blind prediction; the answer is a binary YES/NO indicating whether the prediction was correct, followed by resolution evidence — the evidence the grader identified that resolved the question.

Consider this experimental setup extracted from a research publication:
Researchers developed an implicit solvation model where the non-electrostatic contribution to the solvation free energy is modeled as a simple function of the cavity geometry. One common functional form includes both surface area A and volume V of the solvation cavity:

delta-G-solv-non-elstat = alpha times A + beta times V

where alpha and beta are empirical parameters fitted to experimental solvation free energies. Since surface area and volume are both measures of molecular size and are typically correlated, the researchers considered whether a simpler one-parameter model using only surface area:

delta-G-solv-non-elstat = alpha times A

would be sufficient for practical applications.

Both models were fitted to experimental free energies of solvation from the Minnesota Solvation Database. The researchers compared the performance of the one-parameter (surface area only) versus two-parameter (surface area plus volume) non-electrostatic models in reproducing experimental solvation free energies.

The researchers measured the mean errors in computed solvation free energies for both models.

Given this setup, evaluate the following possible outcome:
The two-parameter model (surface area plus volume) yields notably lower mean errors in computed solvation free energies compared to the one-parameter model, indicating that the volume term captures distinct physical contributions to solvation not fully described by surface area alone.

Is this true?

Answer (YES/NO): NO